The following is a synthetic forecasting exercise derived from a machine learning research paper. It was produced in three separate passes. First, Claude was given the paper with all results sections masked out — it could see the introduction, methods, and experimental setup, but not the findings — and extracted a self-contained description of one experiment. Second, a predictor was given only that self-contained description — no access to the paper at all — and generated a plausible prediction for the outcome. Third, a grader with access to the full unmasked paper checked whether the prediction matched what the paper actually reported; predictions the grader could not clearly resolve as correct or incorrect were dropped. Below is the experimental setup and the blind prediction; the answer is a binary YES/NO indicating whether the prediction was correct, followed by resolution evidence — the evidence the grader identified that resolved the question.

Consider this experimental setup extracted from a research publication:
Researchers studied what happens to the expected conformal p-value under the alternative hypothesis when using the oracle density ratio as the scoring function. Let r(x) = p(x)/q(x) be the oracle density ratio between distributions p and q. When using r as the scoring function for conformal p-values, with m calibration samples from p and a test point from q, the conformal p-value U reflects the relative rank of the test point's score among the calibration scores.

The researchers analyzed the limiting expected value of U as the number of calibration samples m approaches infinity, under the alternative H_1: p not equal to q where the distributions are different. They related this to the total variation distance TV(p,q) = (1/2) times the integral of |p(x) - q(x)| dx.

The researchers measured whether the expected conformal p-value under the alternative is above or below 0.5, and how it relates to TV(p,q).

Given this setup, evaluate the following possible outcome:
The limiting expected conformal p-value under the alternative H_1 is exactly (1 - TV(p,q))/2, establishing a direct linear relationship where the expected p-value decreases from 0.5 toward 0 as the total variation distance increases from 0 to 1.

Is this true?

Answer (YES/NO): NO